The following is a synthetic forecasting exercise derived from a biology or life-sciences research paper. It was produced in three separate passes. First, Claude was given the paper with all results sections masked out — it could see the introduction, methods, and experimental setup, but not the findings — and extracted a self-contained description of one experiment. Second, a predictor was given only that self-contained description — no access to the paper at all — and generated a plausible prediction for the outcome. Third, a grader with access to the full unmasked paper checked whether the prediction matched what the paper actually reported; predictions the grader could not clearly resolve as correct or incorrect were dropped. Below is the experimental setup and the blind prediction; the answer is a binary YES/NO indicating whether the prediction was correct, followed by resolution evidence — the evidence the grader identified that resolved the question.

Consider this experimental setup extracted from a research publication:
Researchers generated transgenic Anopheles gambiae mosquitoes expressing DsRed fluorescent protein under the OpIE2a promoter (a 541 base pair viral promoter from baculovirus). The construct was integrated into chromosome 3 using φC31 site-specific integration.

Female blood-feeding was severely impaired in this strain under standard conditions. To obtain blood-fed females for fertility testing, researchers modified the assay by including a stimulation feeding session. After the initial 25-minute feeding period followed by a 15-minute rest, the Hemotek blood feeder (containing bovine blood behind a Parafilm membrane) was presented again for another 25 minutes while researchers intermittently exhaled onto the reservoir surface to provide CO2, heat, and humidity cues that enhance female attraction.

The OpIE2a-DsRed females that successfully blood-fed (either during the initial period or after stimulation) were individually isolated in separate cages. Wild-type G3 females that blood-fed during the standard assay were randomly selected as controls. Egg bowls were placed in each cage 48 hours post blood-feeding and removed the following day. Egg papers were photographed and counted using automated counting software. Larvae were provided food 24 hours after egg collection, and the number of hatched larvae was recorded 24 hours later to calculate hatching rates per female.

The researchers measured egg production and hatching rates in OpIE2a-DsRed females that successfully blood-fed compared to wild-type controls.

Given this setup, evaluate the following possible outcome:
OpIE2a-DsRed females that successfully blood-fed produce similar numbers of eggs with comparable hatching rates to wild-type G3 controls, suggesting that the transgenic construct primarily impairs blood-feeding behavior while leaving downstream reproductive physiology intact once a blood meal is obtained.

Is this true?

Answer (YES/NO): NO